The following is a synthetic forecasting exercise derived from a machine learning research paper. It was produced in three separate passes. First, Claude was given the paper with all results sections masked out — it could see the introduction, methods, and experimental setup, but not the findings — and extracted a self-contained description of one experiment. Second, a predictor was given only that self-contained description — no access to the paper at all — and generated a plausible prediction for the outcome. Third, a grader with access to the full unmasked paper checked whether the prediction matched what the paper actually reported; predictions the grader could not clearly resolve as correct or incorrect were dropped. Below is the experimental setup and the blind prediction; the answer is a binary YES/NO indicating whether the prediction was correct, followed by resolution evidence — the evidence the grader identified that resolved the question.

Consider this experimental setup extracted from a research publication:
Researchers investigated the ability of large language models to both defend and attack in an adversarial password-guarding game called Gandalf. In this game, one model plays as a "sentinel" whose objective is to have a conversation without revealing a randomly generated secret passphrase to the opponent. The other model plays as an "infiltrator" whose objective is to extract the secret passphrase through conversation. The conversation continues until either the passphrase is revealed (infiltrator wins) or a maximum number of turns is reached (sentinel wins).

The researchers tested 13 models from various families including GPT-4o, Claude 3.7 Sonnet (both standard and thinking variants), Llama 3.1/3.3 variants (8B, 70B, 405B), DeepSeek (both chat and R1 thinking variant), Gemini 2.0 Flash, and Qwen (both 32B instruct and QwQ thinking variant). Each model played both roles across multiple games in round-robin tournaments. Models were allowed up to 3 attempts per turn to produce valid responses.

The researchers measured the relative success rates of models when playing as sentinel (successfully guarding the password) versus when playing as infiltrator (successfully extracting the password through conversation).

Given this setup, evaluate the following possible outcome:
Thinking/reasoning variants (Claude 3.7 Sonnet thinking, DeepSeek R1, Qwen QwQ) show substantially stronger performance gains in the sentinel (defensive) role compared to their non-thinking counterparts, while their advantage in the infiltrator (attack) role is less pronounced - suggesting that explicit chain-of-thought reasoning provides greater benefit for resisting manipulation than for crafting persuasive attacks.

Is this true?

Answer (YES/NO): NO